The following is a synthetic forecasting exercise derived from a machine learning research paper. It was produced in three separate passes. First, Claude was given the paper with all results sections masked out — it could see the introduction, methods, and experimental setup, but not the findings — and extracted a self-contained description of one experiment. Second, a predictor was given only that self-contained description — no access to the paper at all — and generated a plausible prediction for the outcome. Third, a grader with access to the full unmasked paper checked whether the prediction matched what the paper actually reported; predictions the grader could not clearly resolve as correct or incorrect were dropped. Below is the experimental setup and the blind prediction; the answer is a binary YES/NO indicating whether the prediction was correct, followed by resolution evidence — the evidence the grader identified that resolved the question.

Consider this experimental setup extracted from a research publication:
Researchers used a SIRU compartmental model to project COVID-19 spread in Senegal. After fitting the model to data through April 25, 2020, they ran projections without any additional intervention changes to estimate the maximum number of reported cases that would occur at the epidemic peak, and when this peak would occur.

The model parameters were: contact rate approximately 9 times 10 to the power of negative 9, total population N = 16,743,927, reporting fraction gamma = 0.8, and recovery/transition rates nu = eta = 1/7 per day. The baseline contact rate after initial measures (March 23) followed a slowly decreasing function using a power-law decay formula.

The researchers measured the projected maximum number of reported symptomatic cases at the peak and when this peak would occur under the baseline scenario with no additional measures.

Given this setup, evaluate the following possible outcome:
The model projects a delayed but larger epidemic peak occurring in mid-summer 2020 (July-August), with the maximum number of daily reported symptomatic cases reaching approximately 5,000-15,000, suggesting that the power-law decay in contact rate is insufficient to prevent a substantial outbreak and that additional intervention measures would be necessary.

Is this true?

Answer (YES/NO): NO